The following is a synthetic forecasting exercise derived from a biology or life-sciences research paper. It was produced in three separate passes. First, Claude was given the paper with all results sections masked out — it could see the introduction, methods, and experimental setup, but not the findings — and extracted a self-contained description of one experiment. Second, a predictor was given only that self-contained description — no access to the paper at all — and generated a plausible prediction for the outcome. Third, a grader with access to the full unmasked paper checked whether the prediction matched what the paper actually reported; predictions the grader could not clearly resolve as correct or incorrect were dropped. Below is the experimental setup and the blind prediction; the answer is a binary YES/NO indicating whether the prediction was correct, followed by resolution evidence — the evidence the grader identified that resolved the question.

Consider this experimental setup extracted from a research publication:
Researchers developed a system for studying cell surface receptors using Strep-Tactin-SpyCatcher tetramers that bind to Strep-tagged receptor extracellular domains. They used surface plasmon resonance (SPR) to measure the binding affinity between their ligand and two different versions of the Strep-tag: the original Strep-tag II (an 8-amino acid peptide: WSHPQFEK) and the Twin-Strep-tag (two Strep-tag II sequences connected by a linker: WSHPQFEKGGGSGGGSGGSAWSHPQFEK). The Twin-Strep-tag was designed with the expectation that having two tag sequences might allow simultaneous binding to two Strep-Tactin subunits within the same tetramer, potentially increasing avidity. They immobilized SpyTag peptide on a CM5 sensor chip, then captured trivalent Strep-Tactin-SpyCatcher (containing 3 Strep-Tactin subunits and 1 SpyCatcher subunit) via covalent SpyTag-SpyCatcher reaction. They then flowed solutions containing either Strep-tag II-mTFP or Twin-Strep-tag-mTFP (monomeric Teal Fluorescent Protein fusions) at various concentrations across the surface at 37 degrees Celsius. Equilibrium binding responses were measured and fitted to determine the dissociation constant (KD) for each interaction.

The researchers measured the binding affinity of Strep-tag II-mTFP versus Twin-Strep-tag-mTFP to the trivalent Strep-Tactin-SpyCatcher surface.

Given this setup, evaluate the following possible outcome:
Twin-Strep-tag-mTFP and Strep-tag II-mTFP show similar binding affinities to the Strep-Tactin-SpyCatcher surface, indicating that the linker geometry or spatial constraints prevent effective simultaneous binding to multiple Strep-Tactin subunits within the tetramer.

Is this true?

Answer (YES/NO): NO